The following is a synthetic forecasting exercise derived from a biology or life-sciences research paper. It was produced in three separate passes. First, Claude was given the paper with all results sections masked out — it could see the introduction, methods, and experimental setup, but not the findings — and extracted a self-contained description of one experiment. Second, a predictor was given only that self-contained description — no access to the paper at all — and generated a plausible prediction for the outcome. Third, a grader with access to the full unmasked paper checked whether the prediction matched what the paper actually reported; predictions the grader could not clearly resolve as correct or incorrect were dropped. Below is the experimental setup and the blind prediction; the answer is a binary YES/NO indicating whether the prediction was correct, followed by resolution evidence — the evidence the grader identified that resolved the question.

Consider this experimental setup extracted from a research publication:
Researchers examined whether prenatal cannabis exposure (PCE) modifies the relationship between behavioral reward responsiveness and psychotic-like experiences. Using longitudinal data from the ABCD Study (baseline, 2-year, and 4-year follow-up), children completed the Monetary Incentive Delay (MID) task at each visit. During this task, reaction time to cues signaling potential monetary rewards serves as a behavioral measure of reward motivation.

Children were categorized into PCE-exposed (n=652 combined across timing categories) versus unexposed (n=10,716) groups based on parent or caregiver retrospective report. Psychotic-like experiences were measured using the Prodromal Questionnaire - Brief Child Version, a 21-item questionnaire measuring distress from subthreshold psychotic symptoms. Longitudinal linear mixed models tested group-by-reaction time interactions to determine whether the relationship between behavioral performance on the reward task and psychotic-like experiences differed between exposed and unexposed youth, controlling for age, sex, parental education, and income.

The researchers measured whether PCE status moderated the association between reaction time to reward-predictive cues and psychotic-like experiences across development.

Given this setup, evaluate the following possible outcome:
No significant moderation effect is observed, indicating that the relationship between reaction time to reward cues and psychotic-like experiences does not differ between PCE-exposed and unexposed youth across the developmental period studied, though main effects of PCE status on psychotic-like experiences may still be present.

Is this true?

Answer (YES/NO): YES